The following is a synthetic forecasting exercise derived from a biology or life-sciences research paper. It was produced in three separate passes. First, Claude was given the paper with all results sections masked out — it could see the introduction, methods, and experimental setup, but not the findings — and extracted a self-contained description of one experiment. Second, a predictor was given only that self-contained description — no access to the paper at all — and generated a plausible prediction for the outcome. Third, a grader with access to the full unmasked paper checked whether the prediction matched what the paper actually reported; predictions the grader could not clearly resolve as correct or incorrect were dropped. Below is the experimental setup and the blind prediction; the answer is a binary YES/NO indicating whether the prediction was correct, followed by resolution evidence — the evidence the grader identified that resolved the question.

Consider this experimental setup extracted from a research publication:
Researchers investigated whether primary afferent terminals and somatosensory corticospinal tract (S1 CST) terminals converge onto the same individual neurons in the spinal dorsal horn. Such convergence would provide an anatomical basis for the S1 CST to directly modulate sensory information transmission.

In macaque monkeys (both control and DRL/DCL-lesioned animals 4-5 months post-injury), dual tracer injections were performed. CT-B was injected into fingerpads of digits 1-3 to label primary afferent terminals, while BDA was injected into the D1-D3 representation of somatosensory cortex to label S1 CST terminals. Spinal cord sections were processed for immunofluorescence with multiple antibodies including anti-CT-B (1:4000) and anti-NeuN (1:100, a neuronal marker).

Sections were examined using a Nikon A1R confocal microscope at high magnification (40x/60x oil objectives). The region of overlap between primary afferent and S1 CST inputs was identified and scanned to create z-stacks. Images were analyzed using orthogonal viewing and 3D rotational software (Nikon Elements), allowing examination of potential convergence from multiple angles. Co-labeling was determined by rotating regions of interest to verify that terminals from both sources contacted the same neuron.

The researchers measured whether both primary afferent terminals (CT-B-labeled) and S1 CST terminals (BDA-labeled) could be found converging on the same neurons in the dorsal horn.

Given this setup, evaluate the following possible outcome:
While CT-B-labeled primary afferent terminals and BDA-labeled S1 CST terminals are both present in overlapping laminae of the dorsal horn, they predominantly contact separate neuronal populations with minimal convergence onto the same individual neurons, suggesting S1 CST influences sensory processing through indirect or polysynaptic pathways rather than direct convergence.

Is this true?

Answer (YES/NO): NO